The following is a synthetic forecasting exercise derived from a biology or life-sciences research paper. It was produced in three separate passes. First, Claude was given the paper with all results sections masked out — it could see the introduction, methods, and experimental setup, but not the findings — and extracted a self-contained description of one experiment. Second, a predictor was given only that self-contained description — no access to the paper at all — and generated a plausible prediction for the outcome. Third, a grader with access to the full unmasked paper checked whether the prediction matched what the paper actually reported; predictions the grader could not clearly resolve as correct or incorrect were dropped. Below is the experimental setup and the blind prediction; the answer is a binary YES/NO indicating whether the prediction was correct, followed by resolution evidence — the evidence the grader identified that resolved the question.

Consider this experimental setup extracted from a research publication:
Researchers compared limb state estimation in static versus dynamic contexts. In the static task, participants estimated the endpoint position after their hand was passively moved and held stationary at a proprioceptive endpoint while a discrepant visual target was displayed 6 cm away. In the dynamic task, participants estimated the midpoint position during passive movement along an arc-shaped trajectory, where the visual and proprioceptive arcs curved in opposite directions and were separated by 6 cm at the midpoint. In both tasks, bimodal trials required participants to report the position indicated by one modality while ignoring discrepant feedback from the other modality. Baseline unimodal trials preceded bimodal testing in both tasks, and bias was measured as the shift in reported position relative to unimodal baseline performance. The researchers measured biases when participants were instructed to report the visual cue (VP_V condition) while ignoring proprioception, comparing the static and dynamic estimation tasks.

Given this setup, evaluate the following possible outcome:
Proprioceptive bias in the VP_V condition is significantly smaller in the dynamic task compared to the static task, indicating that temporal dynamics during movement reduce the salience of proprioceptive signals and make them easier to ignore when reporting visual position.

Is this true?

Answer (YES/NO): YES